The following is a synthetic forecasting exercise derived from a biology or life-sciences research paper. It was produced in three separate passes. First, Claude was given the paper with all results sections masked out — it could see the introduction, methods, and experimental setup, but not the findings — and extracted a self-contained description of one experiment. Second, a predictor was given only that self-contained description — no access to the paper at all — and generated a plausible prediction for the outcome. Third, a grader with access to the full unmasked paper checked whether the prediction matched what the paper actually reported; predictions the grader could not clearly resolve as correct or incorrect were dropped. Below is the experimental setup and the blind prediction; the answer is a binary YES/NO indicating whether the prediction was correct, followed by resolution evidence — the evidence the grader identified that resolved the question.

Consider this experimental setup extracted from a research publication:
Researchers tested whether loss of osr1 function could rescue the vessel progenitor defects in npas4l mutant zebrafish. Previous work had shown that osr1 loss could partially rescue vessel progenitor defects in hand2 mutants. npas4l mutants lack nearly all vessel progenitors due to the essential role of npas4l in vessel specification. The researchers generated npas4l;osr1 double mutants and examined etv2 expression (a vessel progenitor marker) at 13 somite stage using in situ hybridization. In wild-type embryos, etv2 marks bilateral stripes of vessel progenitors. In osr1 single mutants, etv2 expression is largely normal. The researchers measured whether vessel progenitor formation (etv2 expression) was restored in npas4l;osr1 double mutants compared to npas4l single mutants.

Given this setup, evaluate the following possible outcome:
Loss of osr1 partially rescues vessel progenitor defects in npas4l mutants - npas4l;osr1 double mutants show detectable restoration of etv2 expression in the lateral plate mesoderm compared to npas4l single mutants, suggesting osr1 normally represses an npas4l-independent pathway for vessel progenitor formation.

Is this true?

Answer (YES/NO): NO